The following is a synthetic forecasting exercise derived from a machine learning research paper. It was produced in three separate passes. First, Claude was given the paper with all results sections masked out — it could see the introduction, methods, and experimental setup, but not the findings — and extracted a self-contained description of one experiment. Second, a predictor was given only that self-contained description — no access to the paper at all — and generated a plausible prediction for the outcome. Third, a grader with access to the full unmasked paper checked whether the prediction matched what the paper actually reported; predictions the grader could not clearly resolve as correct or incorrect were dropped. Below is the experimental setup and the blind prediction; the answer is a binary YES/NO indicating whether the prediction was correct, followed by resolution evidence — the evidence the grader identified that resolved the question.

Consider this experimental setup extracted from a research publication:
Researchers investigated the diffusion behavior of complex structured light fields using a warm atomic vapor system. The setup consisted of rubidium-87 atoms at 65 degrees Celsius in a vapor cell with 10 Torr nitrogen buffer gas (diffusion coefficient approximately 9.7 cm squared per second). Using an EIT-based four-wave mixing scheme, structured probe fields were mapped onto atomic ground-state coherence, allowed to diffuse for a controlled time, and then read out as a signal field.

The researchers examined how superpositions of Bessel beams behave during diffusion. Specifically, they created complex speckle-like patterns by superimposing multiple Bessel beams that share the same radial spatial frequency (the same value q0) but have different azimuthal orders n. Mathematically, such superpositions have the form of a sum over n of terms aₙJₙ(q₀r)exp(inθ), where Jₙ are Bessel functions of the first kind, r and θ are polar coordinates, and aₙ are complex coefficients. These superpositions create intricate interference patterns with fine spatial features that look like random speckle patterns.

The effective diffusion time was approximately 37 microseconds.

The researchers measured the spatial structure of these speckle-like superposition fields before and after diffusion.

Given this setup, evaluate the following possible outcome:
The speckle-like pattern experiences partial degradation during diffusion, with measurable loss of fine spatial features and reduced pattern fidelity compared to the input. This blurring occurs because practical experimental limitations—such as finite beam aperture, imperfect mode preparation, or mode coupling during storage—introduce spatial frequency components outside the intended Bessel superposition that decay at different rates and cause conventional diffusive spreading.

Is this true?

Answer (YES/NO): NO